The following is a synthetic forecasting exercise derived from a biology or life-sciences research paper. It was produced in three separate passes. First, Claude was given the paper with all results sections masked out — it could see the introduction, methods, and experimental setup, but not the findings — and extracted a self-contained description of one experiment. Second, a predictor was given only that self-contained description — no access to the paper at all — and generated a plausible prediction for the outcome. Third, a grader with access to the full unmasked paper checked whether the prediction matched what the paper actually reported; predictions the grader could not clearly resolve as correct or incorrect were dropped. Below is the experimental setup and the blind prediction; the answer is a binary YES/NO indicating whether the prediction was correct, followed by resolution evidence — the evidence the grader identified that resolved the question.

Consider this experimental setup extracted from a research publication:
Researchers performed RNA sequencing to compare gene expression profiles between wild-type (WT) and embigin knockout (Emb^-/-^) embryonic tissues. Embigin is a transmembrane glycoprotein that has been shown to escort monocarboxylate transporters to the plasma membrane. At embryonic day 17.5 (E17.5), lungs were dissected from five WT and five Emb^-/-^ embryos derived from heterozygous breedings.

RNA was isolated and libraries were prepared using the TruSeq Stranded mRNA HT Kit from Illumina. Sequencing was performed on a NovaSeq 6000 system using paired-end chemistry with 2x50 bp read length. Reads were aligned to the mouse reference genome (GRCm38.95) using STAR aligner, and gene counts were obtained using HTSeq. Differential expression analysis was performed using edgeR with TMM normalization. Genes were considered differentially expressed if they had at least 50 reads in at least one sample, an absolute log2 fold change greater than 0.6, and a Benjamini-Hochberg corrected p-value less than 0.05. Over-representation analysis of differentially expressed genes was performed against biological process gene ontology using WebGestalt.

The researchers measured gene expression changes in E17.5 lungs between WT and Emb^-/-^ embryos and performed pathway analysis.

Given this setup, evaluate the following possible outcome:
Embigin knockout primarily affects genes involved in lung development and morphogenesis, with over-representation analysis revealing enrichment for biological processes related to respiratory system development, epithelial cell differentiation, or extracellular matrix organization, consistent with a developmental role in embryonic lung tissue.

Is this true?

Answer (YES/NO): NO